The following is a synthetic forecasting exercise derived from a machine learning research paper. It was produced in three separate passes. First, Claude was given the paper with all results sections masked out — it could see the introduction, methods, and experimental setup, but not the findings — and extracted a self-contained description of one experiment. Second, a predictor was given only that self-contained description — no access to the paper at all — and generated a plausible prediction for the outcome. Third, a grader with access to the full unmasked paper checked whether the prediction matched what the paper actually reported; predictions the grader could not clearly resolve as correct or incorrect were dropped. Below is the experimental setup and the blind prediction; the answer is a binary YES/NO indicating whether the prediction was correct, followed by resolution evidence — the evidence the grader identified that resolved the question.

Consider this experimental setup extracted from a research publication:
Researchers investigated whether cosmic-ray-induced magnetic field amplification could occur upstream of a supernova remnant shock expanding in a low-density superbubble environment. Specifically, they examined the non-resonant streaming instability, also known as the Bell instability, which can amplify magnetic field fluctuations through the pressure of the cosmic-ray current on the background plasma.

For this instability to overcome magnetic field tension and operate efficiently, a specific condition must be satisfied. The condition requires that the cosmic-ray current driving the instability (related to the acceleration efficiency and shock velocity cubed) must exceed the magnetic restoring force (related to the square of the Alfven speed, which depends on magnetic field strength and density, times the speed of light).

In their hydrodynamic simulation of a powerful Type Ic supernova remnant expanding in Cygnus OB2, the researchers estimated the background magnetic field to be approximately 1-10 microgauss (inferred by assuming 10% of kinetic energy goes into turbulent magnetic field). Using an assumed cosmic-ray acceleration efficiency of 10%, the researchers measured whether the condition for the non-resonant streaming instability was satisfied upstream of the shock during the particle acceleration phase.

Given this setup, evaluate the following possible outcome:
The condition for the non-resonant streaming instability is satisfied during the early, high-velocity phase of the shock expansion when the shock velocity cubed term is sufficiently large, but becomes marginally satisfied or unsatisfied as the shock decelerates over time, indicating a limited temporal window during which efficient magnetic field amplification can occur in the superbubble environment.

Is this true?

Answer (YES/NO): NO